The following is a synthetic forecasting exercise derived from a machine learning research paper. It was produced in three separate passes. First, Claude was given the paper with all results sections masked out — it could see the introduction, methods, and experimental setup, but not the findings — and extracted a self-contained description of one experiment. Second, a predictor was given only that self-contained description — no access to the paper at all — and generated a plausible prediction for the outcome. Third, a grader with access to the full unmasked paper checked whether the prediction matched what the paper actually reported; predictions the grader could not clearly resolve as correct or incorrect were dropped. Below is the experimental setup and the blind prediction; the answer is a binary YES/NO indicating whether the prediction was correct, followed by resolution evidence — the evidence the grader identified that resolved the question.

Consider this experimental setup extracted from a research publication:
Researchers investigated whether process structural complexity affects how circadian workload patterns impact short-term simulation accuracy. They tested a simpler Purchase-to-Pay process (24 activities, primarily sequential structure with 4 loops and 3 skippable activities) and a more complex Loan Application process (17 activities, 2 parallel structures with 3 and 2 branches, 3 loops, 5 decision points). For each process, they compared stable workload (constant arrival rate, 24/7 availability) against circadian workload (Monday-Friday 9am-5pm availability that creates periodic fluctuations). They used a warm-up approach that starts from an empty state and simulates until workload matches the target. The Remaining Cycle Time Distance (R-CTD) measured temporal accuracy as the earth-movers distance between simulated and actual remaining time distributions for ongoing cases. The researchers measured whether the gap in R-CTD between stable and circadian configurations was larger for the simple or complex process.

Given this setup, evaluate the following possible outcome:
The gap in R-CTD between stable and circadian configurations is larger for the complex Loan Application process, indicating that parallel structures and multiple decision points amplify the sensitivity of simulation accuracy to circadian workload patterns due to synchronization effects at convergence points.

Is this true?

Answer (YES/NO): YES